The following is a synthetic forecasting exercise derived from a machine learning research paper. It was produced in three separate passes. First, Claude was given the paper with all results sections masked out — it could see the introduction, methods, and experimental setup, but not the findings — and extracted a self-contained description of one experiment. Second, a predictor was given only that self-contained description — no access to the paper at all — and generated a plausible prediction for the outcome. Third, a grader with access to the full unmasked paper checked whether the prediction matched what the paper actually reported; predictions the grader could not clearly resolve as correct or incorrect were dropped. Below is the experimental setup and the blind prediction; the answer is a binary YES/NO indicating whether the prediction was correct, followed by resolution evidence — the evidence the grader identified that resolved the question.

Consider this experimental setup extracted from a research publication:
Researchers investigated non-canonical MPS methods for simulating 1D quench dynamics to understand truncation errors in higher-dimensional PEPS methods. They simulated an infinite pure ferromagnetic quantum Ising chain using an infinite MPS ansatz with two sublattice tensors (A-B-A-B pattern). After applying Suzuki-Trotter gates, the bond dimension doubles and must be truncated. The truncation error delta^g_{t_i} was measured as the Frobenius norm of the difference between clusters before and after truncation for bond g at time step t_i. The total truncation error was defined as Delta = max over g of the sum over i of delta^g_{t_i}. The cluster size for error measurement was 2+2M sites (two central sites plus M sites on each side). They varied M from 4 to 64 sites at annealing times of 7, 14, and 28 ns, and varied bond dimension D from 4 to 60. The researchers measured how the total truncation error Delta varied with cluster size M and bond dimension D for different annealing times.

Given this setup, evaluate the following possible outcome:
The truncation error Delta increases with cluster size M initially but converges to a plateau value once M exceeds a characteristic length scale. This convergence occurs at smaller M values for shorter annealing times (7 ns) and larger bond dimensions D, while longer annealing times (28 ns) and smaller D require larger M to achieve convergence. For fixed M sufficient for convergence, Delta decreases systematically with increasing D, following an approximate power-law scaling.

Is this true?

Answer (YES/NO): NO